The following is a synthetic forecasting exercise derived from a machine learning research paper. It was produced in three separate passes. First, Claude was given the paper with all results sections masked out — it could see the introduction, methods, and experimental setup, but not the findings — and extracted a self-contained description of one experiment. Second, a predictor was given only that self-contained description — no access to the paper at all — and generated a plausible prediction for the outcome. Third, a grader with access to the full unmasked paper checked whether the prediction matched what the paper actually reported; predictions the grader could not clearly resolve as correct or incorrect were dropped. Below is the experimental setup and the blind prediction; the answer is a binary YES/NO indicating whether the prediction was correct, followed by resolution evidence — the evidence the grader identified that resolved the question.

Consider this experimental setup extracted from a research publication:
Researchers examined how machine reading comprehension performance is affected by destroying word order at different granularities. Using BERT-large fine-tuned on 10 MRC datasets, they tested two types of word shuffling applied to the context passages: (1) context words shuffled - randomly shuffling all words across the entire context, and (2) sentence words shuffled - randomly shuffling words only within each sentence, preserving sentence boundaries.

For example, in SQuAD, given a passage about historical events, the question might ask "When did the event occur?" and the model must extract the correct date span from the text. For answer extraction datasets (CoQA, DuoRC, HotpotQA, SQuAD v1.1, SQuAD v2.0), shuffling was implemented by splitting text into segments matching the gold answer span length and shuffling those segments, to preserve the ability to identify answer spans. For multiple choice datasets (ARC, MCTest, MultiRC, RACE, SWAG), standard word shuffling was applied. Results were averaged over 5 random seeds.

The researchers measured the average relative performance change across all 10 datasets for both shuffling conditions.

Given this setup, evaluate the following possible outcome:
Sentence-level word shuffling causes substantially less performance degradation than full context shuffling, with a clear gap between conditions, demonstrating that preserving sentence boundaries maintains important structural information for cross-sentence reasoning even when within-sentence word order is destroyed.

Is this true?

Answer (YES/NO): NO